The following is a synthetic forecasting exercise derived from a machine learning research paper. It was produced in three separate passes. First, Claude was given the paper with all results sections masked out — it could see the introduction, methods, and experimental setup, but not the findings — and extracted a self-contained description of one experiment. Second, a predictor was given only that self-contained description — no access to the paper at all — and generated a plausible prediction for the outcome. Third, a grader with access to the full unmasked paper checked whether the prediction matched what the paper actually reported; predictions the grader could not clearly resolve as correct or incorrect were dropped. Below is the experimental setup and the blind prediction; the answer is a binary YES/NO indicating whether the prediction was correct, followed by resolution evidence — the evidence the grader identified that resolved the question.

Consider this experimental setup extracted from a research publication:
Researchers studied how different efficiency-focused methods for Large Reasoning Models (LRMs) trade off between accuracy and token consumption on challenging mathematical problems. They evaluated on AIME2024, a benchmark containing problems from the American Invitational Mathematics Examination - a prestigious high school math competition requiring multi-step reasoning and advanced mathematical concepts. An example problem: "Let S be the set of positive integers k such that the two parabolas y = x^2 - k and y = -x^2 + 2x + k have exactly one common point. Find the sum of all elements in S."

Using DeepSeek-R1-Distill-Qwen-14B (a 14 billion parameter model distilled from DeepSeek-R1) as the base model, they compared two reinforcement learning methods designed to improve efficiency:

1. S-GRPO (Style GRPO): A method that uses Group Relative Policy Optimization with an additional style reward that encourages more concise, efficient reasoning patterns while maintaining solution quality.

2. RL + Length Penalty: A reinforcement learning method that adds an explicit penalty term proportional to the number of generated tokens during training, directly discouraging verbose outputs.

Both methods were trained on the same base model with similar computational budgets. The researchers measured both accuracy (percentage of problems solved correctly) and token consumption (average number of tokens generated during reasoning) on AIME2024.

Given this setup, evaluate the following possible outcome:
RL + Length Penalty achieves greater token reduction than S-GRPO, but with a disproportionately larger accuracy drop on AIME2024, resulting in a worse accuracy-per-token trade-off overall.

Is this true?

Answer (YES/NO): NO